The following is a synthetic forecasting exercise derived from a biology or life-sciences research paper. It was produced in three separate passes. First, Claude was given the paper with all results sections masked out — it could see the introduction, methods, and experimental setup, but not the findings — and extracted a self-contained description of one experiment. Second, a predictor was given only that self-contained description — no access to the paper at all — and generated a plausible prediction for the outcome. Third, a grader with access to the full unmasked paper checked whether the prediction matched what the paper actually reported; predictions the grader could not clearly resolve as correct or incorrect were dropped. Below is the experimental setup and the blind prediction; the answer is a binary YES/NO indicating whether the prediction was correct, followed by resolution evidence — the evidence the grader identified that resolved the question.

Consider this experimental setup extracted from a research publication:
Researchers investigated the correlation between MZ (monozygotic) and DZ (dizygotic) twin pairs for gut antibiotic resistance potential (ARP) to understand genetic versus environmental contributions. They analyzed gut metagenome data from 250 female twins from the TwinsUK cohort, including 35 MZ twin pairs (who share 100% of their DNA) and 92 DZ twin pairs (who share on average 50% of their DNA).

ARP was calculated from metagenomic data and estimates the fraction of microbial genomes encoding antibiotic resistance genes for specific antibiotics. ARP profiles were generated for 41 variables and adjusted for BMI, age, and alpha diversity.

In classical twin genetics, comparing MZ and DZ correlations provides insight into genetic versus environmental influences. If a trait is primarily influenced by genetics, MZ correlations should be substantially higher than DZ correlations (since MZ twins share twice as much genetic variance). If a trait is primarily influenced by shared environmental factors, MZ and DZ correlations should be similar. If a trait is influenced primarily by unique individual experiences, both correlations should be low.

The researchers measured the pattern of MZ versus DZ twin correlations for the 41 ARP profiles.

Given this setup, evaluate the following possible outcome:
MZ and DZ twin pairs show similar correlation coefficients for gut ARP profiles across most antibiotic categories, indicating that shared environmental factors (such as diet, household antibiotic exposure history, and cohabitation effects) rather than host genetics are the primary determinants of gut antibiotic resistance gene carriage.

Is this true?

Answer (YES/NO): NO